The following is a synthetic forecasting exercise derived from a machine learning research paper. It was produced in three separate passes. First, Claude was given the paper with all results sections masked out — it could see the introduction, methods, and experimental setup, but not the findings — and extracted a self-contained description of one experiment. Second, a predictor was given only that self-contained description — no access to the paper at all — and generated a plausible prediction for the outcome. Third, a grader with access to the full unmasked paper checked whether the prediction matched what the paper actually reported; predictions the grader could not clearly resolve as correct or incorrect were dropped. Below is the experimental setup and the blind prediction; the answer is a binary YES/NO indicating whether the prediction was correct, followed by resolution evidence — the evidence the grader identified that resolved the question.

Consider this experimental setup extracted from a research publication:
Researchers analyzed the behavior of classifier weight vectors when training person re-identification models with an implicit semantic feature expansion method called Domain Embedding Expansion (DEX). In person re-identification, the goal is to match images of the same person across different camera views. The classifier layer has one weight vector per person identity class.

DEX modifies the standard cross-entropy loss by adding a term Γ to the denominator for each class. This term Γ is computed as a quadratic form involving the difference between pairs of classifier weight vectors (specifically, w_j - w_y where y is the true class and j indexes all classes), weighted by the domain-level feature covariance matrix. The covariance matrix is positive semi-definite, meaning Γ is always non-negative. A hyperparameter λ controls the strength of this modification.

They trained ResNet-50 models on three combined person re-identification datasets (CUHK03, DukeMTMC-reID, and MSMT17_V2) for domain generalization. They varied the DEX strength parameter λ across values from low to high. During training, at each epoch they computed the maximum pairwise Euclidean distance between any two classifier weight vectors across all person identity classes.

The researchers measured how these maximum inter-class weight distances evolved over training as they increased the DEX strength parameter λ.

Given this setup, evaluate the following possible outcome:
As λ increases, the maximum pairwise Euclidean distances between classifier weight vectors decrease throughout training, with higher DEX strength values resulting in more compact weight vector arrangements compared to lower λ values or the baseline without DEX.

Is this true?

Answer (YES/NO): YES